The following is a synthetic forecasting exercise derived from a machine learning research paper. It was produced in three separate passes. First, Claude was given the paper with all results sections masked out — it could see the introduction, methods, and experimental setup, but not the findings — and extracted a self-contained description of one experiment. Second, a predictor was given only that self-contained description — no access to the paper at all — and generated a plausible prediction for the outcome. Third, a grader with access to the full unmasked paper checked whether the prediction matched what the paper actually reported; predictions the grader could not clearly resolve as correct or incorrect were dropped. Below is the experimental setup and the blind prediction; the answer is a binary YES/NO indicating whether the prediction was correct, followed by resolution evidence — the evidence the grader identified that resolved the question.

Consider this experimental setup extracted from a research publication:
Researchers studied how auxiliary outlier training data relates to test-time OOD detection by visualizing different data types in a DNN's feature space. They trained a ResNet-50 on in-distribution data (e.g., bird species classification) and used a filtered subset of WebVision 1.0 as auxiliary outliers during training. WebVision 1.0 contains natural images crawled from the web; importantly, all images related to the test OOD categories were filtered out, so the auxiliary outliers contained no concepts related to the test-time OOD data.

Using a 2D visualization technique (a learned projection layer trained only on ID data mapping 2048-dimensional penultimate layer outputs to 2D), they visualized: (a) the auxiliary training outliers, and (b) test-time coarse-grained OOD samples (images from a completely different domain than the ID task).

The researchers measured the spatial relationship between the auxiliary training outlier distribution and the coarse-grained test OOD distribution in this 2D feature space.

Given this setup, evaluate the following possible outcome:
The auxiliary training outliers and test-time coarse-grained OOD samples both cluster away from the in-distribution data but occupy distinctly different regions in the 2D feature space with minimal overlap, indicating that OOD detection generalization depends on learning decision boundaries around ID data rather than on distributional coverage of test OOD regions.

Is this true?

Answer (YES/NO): NO